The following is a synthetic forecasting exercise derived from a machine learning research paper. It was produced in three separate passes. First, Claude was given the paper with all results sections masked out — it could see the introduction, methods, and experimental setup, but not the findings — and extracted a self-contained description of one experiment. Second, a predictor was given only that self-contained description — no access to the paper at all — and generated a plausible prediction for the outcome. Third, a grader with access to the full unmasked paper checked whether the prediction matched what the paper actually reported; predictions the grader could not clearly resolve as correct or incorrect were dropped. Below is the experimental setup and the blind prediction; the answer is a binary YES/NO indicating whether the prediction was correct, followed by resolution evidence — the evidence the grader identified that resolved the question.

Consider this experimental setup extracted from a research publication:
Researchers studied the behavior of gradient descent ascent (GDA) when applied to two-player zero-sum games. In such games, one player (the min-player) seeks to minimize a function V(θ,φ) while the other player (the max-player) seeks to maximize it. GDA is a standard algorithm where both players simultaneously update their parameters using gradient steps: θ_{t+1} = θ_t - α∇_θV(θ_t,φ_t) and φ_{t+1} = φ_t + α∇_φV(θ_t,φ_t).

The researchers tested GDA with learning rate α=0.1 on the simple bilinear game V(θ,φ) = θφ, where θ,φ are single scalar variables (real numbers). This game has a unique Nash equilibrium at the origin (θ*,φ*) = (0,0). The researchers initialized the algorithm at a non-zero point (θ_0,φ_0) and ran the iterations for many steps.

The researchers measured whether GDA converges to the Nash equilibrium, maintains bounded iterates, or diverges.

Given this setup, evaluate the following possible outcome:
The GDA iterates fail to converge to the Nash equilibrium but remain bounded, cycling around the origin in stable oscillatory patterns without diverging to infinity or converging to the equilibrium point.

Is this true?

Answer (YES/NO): NO